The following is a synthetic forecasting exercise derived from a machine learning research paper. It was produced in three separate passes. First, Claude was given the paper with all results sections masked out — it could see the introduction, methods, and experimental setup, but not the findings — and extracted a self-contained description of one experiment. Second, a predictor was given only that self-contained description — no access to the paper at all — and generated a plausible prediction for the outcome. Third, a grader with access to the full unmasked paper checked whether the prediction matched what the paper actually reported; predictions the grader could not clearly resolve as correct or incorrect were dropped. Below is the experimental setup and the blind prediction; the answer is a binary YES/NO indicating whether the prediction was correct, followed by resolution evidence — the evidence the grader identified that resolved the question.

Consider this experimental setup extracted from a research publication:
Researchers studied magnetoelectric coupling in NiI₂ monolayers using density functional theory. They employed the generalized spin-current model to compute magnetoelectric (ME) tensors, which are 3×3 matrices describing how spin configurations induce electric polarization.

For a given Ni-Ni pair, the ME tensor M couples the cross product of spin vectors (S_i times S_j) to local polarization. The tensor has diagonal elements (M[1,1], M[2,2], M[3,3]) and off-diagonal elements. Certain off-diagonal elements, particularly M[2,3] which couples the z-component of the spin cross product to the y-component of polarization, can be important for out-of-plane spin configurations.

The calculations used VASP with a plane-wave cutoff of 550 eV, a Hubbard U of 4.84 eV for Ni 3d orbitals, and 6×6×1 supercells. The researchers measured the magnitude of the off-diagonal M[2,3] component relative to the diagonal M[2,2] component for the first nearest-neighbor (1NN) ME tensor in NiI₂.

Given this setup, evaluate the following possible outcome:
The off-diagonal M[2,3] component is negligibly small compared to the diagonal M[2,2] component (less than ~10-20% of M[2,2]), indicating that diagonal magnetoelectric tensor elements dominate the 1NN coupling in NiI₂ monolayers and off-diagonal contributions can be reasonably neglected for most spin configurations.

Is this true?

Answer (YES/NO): NO